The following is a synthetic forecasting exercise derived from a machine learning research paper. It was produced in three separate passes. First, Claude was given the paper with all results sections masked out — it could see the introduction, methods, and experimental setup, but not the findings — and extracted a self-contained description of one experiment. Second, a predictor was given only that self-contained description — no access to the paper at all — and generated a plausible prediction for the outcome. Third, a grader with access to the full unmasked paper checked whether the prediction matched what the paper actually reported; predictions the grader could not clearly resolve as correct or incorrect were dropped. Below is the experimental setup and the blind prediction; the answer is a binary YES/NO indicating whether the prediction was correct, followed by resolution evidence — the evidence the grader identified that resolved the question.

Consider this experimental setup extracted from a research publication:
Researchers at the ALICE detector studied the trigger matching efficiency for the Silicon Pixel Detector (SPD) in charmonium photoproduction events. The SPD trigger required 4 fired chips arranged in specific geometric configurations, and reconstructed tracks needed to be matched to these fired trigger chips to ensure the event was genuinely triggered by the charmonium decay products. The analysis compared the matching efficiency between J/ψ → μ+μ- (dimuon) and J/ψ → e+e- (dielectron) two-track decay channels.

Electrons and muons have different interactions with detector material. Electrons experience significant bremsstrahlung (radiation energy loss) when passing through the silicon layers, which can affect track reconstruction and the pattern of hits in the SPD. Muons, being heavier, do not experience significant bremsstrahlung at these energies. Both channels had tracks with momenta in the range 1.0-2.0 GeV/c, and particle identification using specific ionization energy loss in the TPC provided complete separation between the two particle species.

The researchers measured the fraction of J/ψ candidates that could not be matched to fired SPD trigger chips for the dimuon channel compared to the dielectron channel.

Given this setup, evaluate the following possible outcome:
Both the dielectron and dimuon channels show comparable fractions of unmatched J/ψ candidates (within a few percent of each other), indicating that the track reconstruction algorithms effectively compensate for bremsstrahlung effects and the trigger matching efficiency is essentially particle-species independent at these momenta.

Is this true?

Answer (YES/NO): NO